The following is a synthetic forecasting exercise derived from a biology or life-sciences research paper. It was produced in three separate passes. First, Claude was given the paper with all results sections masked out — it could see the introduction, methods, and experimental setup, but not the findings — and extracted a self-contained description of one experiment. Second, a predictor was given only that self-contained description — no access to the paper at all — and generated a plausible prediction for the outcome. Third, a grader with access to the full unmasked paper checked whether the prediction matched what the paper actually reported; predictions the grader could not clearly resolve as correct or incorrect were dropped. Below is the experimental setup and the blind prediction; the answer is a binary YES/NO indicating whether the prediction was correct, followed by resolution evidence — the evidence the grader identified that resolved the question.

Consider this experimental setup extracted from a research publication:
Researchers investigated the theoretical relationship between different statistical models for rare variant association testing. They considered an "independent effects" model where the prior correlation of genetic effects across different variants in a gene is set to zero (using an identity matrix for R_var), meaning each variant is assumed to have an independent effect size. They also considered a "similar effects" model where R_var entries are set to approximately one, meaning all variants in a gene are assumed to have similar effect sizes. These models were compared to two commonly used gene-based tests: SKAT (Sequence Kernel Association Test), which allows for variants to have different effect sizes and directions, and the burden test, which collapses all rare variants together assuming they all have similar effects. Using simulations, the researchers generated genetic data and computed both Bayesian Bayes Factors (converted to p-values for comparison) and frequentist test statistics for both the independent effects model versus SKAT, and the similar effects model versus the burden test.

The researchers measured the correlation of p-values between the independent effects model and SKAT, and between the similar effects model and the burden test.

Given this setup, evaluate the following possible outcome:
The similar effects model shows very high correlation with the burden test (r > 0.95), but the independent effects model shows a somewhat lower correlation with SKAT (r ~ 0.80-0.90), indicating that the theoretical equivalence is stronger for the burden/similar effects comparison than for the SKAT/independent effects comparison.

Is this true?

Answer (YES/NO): NO